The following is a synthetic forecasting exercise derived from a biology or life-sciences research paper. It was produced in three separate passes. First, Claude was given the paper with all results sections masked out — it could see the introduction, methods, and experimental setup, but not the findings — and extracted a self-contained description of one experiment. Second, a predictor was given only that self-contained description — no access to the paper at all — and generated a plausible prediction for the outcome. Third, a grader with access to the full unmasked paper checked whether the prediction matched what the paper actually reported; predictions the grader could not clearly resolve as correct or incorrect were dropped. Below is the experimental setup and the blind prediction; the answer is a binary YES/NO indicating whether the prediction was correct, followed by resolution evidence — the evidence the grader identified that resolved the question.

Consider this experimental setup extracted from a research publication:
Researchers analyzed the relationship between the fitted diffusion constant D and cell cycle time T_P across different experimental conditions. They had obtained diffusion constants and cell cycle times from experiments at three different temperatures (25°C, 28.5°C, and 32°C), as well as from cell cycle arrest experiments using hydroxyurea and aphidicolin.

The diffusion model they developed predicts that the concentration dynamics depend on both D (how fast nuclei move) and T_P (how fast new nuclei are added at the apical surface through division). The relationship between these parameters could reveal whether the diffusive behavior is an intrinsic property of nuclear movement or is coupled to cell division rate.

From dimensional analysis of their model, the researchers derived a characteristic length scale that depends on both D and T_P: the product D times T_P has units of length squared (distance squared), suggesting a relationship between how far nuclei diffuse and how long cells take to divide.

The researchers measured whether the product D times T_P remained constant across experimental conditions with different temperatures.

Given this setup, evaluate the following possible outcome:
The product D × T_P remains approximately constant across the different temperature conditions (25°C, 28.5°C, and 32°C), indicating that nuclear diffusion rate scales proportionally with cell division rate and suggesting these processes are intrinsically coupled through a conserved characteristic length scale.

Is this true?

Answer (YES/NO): NO